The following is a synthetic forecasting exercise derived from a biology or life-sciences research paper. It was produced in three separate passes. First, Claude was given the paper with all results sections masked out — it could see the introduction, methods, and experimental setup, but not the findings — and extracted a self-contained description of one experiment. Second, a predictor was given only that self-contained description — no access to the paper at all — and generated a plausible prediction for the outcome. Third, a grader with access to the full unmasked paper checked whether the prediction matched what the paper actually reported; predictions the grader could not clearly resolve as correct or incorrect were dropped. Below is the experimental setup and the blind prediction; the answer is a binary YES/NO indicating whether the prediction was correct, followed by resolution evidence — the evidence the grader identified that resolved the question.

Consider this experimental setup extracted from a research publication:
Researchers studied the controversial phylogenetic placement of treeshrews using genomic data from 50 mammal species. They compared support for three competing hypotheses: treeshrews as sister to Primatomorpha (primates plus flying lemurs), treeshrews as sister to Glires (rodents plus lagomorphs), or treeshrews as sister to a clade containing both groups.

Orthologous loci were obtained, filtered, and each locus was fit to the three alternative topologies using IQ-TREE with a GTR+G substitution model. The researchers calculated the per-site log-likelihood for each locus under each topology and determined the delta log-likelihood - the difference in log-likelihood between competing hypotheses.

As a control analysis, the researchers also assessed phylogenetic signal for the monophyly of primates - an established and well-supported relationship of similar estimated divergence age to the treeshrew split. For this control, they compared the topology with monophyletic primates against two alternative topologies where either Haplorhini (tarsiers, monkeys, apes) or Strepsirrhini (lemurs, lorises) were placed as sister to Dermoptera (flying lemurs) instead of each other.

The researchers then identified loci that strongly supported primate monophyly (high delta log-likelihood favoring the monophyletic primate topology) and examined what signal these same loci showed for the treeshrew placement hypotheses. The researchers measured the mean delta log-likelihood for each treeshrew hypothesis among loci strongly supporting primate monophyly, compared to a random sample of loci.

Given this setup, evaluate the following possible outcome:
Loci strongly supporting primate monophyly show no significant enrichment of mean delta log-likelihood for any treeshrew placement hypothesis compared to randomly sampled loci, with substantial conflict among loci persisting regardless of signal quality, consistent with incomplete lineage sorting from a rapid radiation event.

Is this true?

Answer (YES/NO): NO